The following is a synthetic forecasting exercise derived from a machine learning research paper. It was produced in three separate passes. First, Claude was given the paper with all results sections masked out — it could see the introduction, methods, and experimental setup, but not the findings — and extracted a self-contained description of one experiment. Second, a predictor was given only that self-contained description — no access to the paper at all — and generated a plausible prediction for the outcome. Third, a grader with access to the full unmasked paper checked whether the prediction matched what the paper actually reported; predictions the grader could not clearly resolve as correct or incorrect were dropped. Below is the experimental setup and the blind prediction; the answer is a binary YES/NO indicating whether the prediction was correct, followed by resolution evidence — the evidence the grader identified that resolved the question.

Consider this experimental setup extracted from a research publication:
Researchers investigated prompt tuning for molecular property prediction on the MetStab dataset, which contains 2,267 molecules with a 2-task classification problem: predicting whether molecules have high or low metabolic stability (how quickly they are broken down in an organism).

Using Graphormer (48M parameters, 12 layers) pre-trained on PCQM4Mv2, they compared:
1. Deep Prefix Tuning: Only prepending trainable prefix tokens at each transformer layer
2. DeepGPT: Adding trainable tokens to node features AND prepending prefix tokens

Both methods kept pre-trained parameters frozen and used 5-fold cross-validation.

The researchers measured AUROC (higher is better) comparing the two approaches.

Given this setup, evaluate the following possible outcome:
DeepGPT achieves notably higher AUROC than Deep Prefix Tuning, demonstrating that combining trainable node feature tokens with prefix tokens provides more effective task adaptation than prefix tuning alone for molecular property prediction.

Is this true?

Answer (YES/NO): NO